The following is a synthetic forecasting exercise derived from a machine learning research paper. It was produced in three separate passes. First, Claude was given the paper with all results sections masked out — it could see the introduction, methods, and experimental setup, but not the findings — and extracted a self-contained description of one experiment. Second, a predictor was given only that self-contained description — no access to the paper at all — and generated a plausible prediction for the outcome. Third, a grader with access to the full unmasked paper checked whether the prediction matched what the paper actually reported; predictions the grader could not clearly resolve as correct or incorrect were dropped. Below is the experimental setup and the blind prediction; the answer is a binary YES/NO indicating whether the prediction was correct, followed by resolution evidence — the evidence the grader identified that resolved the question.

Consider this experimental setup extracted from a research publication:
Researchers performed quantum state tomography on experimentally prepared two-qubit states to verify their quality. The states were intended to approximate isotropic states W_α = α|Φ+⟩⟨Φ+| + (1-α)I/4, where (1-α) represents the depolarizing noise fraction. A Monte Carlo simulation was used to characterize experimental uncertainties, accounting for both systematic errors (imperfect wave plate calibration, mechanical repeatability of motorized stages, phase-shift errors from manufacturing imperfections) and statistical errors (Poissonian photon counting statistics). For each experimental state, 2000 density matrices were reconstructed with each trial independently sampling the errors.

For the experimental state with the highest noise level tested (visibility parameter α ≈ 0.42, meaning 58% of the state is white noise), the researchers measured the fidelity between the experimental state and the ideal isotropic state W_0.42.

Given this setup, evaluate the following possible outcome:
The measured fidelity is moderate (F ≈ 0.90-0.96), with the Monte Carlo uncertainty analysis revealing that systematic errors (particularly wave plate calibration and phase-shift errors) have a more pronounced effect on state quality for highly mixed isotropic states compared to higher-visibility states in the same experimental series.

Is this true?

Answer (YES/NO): NO